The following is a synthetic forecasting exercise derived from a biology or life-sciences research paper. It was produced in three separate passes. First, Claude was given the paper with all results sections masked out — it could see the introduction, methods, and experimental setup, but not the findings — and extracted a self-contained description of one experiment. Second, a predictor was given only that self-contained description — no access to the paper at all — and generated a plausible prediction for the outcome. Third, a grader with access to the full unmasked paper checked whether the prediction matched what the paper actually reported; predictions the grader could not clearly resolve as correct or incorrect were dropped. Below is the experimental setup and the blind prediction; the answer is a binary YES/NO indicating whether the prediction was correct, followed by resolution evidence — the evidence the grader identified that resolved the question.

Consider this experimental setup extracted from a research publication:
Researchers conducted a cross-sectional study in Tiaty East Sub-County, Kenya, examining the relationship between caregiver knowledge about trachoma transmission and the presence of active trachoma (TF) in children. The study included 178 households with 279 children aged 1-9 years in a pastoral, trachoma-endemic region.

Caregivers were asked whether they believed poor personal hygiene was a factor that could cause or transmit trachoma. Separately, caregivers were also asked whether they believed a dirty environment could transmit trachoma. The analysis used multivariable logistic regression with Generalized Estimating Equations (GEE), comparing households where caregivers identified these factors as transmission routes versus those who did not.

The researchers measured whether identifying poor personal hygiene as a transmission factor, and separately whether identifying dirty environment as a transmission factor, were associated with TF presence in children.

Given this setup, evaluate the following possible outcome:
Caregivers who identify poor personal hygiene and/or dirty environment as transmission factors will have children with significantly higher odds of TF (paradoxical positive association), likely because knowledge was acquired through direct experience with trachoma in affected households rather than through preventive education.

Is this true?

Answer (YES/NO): NO